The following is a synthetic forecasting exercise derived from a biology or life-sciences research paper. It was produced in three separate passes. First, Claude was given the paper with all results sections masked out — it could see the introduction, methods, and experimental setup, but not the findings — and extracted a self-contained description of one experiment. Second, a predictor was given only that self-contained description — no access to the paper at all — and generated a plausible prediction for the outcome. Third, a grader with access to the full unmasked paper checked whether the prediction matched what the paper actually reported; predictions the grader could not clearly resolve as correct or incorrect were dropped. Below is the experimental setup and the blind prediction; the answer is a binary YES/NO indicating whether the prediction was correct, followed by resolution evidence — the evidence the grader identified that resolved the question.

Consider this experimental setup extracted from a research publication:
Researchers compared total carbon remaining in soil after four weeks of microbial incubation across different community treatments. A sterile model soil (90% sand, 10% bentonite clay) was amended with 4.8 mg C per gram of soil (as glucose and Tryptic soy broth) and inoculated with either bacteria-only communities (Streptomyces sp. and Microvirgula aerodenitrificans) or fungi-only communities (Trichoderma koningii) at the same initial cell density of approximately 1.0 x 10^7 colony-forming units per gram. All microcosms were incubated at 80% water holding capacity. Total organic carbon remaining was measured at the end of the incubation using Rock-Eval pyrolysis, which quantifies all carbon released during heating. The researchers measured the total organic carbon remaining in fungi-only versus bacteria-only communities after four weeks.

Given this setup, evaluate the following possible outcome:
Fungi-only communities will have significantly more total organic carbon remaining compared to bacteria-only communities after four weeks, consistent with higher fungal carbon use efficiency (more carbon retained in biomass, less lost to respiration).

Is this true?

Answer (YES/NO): NO